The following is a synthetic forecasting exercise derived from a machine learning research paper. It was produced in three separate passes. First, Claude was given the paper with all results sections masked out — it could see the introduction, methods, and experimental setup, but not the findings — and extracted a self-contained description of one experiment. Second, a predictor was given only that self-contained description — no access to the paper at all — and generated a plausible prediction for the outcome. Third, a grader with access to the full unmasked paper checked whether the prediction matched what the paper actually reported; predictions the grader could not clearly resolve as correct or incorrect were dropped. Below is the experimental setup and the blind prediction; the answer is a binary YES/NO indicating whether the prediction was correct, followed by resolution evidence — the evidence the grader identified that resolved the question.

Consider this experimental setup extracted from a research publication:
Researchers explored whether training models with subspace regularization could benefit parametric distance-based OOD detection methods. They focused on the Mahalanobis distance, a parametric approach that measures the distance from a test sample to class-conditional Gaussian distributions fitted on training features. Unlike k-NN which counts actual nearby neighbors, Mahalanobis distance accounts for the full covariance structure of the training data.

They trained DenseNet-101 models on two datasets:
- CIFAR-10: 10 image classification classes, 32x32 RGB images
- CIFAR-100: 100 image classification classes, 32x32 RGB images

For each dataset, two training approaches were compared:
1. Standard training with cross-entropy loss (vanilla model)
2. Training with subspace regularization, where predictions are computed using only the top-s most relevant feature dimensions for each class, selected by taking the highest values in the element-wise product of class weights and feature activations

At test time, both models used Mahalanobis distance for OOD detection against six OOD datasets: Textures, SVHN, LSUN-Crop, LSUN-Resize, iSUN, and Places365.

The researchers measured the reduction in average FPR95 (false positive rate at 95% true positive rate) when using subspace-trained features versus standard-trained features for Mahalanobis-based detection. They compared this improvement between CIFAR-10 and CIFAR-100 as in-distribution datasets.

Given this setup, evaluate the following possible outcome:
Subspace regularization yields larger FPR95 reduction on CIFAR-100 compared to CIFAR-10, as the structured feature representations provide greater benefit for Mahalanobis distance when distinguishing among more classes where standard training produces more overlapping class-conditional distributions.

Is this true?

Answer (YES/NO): NO